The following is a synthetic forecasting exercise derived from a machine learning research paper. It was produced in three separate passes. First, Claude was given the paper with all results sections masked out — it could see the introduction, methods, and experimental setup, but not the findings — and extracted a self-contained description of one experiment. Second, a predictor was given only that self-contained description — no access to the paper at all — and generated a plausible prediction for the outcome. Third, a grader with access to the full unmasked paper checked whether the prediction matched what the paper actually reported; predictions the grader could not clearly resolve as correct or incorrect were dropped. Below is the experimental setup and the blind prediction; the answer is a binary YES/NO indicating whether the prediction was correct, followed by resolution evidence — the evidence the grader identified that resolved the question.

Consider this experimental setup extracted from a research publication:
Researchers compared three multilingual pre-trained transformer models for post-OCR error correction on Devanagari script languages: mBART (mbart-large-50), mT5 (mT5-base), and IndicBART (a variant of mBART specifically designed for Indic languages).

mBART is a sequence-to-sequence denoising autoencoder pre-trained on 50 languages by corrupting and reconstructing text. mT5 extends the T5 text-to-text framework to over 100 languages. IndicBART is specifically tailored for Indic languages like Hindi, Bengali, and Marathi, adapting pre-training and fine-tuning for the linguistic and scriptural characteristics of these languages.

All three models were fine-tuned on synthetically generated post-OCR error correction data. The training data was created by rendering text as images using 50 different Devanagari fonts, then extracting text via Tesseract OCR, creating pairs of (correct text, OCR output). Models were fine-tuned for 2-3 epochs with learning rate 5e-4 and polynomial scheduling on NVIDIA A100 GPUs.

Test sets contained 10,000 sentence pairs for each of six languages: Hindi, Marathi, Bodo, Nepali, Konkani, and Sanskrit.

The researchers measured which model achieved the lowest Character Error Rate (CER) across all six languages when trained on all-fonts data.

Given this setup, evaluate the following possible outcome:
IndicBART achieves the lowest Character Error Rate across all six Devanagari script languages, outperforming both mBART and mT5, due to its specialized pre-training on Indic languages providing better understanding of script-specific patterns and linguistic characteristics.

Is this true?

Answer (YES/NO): NO